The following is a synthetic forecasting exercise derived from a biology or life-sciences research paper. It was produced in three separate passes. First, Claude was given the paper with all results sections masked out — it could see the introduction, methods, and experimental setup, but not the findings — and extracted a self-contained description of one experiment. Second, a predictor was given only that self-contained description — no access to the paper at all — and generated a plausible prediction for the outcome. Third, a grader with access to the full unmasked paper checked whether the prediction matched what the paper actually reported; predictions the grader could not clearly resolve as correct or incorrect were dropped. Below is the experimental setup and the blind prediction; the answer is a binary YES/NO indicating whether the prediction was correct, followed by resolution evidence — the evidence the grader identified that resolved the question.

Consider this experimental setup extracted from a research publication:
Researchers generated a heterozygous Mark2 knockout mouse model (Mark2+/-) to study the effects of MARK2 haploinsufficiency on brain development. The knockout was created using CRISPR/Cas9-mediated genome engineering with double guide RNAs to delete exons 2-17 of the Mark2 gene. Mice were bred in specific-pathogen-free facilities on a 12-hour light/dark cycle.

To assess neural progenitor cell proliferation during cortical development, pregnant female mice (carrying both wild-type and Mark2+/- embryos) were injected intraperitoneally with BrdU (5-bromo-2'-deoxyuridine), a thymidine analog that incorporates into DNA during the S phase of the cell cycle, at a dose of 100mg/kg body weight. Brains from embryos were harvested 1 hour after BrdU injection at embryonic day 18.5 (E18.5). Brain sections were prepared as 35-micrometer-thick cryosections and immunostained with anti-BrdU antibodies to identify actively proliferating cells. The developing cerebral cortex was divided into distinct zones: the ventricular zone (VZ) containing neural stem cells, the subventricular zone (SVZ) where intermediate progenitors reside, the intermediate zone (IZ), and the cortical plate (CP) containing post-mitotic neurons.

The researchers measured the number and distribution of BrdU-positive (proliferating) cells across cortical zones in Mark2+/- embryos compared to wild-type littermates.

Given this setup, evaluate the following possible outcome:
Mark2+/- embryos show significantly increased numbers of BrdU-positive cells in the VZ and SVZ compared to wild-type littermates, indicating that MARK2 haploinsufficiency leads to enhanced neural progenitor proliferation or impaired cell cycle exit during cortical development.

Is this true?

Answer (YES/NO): NO